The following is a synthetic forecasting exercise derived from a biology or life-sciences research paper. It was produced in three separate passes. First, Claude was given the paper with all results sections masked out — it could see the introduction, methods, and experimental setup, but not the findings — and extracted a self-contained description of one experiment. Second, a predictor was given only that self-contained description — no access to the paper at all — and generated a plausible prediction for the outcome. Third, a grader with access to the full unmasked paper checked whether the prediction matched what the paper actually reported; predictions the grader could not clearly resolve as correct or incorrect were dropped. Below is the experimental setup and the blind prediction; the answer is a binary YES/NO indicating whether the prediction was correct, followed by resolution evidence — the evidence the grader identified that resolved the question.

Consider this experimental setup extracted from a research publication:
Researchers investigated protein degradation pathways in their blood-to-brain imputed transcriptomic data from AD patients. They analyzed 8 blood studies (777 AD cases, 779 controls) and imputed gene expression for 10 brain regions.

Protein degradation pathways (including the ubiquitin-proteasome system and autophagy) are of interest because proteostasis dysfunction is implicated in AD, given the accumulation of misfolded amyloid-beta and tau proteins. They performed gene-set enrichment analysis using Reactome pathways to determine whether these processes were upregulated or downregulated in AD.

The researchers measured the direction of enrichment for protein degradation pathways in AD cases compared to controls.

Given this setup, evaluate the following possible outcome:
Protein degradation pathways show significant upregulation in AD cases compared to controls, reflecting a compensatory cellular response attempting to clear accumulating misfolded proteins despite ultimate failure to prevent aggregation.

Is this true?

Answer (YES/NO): NO